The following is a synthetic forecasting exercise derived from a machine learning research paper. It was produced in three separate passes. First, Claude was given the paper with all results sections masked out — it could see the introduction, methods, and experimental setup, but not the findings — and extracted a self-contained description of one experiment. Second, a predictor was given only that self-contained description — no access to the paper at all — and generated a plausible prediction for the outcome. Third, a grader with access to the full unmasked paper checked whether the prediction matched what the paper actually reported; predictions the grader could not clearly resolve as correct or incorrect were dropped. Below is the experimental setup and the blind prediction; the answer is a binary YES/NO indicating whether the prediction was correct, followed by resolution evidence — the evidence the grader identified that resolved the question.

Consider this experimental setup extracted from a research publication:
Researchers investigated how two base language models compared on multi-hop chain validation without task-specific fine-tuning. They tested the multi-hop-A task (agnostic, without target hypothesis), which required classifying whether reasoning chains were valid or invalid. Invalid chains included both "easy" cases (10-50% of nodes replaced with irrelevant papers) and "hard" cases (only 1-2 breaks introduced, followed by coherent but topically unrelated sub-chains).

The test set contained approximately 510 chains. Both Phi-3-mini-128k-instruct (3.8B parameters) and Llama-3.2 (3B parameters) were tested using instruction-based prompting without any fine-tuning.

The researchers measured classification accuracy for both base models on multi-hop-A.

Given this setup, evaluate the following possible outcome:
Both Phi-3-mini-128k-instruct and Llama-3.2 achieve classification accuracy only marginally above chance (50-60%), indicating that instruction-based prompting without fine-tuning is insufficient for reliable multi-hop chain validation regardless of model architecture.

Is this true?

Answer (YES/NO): NO